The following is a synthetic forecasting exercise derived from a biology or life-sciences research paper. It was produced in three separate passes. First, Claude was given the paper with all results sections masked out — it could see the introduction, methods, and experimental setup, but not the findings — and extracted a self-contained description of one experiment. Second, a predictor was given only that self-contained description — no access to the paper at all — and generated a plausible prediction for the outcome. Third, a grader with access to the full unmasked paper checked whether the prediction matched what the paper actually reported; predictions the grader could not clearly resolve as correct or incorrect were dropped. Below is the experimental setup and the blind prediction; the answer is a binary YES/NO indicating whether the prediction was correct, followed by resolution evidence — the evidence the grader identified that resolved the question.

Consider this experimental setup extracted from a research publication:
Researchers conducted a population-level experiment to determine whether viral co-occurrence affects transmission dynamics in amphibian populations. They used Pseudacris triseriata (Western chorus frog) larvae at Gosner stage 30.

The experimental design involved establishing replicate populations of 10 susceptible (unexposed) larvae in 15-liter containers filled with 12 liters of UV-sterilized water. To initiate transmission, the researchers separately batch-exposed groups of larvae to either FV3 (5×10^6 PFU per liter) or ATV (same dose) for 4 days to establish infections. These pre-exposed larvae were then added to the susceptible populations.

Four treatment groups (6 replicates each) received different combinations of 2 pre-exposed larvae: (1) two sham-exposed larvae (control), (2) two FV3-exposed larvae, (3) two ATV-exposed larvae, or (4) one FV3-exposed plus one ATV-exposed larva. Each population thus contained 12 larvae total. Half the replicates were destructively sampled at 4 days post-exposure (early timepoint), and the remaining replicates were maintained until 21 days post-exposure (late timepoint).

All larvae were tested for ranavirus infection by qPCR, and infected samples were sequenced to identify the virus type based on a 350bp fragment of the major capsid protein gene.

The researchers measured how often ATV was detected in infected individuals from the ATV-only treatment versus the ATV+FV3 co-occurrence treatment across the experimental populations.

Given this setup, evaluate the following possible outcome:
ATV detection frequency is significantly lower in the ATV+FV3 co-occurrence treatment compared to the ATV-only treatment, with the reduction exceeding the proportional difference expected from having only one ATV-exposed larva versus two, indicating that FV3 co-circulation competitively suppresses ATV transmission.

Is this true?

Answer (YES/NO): NO